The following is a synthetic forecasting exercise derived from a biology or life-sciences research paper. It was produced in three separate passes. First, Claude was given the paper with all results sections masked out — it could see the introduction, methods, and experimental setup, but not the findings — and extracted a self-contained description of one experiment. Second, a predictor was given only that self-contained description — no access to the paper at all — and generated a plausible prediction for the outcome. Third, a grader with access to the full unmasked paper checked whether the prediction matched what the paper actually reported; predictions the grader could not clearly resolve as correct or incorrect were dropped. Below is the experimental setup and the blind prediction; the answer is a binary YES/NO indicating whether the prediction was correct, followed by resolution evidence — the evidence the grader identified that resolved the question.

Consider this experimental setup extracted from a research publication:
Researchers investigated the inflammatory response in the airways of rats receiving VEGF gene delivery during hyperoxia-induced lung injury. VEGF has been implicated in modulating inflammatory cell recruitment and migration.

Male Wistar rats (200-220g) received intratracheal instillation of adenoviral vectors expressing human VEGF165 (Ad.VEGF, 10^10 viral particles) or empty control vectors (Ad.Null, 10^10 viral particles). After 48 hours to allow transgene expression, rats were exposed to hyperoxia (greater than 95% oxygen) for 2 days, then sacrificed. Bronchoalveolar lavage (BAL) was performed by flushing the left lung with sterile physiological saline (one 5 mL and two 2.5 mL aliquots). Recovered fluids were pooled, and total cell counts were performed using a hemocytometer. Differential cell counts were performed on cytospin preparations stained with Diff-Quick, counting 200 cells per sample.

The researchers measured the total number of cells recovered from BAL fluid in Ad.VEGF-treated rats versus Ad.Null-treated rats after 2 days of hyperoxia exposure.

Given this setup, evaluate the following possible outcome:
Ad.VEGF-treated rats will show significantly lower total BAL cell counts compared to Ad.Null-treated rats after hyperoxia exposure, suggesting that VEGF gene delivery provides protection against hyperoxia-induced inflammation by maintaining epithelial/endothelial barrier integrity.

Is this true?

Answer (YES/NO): NO